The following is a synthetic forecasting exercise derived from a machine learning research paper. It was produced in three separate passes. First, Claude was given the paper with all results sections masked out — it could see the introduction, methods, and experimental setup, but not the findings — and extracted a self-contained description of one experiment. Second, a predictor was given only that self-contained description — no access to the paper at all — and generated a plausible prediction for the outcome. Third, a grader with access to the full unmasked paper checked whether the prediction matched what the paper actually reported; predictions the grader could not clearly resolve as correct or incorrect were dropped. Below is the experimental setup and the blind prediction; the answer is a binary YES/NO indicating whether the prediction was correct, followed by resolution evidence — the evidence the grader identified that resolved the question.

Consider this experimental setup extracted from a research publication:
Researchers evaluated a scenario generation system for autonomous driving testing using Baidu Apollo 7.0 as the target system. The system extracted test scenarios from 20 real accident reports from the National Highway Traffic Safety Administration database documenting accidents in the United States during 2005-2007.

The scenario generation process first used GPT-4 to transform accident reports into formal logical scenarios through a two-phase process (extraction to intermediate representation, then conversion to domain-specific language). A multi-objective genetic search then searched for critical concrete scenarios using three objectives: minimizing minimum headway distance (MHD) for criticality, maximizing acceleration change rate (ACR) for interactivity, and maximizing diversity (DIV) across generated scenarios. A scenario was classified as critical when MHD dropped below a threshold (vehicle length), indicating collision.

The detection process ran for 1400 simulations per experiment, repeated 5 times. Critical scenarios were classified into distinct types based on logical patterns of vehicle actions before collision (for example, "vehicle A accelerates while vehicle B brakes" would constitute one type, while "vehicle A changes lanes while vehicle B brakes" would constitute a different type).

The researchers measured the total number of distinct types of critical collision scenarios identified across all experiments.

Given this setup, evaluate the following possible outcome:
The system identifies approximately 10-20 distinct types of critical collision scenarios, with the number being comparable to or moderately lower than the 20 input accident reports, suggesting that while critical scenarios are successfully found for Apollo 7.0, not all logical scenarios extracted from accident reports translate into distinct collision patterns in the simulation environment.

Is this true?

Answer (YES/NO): YES